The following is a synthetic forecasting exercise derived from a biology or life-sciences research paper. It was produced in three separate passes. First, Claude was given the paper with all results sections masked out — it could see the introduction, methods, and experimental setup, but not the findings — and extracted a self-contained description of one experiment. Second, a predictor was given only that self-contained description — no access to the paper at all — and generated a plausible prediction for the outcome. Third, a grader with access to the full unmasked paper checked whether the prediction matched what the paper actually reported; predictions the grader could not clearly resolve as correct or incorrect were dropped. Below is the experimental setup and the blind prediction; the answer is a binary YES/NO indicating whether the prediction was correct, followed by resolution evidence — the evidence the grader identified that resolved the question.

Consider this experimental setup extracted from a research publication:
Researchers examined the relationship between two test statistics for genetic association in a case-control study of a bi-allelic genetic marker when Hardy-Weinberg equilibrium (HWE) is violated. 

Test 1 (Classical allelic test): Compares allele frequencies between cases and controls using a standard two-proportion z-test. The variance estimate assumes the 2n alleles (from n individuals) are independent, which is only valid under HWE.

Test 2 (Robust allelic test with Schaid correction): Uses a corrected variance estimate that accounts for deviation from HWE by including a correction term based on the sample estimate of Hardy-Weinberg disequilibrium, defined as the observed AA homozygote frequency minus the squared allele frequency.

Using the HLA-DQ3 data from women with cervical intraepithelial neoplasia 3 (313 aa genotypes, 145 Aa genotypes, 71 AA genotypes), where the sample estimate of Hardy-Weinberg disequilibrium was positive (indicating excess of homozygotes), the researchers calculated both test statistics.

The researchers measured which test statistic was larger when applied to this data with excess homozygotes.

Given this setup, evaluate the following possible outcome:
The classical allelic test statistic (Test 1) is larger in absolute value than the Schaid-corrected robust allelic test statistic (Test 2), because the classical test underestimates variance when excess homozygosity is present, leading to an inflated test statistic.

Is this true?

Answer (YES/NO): YES